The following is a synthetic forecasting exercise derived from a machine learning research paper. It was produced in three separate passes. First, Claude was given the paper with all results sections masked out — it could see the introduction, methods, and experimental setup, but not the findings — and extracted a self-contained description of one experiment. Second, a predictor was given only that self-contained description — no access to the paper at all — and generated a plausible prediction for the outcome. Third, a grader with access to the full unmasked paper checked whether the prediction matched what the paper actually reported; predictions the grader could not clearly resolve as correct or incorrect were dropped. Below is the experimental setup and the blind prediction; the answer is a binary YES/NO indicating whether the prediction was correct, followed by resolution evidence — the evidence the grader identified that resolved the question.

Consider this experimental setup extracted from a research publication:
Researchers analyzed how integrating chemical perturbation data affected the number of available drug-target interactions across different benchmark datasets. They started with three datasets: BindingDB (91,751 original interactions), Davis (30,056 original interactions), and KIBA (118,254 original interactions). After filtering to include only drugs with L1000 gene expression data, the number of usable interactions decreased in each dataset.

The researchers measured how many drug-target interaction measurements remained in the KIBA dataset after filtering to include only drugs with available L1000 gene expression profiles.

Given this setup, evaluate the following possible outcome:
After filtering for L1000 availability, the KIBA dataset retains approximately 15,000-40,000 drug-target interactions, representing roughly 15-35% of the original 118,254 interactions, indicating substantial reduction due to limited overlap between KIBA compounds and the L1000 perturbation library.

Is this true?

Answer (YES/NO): NO